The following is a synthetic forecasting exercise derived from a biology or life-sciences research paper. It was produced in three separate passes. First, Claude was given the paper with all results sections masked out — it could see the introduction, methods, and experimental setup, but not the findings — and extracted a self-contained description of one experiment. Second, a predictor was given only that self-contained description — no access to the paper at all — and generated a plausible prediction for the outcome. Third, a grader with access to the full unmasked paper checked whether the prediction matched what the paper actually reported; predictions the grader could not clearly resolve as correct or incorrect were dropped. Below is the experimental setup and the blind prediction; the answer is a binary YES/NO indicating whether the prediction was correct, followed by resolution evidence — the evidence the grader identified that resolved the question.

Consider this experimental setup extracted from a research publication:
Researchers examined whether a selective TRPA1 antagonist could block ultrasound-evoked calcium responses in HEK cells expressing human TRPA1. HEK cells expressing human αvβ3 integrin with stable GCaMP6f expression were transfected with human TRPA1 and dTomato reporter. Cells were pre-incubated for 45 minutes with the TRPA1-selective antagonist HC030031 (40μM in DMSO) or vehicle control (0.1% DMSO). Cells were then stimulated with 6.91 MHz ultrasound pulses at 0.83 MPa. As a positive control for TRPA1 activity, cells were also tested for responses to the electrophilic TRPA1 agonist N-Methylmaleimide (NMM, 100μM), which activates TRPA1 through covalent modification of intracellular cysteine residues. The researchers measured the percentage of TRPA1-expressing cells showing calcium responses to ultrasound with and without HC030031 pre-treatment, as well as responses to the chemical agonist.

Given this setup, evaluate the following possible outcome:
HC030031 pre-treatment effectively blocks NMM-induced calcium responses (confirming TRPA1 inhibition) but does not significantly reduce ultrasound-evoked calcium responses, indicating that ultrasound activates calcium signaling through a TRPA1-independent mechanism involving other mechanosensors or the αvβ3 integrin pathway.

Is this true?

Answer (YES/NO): NO